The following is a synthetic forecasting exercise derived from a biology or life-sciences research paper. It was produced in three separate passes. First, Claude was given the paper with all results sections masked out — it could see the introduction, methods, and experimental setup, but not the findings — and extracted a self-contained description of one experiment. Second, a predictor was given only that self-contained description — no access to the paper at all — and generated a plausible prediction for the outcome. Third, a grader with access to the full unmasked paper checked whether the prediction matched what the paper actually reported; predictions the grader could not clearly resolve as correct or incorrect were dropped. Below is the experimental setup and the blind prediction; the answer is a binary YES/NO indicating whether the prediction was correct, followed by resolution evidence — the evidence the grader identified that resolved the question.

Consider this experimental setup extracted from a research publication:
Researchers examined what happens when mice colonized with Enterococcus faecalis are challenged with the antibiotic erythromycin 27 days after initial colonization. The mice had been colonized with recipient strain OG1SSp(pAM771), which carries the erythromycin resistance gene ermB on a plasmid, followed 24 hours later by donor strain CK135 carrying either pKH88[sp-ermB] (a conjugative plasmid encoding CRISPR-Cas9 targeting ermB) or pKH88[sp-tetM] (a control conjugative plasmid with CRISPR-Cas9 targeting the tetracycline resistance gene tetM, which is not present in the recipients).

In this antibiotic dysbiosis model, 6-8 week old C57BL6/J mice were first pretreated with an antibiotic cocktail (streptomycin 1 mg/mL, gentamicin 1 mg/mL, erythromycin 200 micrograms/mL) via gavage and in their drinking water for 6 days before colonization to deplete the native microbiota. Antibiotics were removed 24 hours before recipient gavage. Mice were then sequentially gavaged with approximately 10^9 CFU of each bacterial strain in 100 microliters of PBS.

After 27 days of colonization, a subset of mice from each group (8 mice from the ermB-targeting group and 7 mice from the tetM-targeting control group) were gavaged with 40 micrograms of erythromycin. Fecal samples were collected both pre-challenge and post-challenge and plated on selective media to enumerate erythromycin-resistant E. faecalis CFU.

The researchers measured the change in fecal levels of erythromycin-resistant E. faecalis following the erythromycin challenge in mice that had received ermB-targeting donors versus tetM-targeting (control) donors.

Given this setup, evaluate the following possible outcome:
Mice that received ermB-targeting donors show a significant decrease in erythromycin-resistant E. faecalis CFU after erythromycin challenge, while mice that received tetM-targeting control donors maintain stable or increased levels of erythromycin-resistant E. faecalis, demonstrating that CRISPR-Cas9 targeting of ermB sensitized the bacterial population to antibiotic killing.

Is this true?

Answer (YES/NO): NO